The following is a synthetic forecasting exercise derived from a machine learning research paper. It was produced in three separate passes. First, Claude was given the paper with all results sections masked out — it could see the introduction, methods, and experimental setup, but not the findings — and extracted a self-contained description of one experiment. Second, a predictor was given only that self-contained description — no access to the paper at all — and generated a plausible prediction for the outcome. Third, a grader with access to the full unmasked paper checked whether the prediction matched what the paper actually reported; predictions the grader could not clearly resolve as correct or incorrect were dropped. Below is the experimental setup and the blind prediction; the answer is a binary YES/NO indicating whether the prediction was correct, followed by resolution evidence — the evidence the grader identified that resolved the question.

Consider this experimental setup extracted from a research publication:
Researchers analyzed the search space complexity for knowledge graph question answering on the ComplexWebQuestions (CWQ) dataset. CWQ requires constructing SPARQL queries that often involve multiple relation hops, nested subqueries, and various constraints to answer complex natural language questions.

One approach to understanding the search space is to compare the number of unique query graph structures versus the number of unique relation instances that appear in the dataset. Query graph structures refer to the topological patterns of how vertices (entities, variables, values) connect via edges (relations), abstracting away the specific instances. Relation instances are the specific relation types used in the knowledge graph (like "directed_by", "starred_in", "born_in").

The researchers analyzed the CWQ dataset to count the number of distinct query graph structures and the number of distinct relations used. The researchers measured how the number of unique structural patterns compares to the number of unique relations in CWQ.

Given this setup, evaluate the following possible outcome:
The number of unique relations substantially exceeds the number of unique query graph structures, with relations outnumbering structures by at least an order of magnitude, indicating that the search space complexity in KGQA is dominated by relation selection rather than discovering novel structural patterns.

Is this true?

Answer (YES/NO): YES